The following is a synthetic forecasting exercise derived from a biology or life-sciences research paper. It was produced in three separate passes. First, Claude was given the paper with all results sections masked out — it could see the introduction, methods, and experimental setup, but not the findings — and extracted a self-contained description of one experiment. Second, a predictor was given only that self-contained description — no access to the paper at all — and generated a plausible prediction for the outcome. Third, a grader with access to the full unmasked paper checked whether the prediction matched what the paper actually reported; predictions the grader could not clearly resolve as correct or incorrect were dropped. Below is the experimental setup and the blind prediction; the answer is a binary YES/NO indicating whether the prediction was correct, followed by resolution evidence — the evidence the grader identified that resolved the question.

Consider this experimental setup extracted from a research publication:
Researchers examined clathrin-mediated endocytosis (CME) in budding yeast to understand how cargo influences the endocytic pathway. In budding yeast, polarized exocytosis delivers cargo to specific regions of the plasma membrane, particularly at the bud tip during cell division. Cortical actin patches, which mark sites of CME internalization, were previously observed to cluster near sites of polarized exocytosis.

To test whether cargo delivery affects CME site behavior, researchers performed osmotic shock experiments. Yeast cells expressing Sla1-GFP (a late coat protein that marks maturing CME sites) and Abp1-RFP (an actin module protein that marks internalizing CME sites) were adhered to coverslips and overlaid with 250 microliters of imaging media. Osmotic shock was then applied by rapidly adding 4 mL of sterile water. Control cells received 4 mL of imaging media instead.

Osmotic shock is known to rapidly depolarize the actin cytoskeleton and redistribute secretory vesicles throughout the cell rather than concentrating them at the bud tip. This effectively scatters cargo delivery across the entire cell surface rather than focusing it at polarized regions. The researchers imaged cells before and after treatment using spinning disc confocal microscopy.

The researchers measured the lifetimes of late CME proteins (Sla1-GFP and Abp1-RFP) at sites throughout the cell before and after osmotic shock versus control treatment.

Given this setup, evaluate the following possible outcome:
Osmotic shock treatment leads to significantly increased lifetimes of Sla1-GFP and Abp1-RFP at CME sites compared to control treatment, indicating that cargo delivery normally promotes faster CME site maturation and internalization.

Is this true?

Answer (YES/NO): NO